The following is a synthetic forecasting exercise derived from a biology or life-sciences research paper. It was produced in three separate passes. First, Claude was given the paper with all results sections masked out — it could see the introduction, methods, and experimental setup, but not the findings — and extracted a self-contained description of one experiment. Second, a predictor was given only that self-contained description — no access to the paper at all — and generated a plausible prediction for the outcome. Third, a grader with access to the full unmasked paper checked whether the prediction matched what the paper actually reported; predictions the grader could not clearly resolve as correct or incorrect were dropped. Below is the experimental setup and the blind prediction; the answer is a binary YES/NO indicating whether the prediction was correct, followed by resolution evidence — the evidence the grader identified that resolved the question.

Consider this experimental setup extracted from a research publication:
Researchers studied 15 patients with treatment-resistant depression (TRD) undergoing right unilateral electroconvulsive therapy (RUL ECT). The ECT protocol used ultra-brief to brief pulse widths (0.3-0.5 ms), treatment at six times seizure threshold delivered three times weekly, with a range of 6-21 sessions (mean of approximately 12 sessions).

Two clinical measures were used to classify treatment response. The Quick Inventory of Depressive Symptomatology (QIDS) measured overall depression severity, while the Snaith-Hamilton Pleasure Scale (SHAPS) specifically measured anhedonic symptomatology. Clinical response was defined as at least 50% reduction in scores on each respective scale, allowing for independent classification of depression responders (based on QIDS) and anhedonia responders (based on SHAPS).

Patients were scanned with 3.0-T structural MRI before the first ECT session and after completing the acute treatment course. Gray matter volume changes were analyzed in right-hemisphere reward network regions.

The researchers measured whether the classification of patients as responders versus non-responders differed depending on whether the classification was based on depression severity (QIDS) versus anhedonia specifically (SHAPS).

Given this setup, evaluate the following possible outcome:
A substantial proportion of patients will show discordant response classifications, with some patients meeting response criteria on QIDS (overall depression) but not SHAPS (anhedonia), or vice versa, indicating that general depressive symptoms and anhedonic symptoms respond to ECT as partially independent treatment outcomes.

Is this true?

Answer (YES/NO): YES